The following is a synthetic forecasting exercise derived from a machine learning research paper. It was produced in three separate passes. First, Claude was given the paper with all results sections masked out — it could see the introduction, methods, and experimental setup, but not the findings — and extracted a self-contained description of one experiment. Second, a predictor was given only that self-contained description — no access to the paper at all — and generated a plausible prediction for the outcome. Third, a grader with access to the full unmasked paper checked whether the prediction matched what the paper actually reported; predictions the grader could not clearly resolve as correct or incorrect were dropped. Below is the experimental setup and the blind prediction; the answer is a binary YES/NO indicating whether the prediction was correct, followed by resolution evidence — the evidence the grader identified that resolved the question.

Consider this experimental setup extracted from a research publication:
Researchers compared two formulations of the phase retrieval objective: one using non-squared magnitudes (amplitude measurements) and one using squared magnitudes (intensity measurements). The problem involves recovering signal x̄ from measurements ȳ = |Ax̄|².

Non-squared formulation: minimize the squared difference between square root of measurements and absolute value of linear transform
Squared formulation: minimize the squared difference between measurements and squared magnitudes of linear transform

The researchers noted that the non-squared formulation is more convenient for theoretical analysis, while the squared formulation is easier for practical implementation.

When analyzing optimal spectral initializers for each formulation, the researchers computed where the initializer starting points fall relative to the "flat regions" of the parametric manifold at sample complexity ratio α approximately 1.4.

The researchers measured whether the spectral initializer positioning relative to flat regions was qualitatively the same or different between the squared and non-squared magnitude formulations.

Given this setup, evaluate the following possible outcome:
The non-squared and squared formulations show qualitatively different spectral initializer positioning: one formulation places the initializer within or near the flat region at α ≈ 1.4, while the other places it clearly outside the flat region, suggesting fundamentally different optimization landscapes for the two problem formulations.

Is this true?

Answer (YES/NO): NO